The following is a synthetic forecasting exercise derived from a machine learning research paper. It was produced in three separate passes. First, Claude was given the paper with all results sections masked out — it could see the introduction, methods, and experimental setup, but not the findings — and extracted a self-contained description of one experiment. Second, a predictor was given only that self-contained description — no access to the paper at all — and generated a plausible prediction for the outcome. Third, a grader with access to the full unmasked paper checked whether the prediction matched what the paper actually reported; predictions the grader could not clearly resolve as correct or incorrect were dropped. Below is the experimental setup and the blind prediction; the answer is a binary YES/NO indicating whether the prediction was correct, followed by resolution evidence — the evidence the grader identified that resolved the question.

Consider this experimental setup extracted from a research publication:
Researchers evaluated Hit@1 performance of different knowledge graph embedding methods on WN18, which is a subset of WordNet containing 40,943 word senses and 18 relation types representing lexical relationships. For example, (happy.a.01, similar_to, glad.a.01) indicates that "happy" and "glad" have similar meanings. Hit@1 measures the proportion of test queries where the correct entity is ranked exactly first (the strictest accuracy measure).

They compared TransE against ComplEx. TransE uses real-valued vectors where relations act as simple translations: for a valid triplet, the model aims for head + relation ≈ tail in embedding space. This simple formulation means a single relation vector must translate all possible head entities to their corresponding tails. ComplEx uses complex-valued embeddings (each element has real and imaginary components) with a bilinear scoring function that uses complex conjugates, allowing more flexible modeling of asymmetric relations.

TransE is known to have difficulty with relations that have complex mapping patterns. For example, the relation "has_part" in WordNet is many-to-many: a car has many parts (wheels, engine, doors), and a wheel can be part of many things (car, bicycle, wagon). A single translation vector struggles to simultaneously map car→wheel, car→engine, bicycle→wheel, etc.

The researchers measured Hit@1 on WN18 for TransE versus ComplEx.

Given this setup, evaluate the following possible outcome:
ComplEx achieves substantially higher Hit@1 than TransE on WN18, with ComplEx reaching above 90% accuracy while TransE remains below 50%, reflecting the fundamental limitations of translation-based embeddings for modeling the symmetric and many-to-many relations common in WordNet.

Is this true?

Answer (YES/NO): YES